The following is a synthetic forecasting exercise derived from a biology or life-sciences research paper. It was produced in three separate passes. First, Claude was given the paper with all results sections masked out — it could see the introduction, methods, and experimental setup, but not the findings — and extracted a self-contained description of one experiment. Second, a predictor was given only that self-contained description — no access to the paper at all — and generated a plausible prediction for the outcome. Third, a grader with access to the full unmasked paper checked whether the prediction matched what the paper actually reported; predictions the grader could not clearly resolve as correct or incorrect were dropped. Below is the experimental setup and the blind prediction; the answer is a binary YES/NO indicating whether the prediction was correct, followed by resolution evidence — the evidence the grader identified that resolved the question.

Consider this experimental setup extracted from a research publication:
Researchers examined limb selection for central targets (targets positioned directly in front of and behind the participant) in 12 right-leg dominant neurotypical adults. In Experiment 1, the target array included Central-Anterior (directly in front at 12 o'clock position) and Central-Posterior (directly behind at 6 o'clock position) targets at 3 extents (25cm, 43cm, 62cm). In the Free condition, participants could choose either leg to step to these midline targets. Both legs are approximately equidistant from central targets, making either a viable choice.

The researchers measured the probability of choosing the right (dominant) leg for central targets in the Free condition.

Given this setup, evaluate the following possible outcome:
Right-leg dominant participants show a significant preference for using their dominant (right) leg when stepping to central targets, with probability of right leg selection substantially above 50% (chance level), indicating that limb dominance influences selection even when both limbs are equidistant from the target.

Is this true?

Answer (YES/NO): NO